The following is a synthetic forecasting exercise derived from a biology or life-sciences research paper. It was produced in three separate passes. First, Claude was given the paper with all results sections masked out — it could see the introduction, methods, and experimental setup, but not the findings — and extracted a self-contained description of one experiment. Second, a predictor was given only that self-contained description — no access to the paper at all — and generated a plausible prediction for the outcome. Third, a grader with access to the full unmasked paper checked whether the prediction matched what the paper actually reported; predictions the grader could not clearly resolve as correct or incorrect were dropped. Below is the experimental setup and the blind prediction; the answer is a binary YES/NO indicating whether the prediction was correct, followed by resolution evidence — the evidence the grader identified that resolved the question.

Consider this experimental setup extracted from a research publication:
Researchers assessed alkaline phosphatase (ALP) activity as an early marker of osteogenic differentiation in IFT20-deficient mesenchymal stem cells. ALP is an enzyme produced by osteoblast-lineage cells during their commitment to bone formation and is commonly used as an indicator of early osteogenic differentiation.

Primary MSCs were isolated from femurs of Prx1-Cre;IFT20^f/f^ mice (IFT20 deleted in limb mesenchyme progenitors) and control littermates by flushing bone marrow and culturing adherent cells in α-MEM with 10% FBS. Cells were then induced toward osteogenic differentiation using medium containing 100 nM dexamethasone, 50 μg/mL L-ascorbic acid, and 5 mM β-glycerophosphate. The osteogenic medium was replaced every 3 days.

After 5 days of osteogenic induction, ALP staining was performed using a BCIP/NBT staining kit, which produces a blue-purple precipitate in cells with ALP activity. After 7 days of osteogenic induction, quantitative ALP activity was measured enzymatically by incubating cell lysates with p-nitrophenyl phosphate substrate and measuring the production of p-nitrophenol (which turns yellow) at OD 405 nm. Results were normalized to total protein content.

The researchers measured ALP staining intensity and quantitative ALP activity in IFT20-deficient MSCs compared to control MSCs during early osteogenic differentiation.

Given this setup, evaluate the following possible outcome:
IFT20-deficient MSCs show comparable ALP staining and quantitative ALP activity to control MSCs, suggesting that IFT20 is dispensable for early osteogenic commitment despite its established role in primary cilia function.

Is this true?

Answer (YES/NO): NO